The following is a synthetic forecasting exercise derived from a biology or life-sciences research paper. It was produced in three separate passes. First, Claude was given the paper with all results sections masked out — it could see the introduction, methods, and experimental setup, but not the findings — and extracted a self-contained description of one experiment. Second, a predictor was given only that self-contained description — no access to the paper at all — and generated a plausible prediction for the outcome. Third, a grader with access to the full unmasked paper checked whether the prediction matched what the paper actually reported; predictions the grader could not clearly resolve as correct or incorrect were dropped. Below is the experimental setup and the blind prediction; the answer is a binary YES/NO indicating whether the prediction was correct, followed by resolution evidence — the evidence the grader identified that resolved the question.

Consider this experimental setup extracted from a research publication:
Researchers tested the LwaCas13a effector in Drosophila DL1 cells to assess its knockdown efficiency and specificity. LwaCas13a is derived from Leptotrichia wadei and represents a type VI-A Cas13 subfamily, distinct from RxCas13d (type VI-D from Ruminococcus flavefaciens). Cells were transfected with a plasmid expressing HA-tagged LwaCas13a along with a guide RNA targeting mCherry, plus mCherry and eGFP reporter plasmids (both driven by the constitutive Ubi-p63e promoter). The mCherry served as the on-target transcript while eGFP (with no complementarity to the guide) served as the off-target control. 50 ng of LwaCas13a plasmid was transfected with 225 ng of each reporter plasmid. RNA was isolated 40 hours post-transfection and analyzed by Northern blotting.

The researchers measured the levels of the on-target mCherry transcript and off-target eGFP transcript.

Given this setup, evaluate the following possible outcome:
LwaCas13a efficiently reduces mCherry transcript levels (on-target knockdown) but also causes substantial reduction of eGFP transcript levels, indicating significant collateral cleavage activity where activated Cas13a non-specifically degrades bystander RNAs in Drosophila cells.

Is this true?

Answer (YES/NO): NO